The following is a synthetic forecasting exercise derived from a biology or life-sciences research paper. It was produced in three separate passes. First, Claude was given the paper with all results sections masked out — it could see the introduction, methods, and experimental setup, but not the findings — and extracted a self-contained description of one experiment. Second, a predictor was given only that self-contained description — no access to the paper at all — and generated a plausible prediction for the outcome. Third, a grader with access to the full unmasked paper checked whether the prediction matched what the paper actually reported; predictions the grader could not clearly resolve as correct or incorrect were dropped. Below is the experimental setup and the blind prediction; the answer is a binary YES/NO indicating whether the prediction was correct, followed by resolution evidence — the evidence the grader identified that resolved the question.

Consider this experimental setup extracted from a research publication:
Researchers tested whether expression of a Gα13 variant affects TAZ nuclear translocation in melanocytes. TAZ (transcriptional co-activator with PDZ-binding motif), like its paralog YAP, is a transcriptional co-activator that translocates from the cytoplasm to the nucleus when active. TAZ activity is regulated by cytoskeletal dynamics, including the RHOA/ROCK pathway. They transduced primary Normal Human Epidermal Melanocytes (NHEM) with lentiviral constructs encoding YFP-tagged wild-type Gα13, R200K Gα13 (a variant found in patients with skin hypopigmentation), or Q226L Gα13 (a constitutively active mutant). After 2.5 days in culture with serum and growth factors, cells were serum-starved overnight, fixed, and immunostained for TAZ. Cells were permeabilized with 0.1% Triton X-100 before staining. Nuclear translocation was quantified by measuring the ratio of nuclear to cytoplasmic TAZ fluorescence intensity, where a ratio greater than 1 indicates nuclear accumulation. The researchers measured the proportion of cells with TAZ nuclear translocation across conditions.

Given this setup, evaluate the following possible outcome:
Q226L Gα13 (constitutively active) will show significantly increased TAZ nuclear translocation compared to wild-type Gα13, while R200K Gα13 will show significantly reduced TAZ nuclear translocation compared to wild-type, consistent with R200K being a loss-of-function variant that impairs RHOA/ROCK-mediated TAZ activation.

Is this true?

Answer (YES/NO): NO